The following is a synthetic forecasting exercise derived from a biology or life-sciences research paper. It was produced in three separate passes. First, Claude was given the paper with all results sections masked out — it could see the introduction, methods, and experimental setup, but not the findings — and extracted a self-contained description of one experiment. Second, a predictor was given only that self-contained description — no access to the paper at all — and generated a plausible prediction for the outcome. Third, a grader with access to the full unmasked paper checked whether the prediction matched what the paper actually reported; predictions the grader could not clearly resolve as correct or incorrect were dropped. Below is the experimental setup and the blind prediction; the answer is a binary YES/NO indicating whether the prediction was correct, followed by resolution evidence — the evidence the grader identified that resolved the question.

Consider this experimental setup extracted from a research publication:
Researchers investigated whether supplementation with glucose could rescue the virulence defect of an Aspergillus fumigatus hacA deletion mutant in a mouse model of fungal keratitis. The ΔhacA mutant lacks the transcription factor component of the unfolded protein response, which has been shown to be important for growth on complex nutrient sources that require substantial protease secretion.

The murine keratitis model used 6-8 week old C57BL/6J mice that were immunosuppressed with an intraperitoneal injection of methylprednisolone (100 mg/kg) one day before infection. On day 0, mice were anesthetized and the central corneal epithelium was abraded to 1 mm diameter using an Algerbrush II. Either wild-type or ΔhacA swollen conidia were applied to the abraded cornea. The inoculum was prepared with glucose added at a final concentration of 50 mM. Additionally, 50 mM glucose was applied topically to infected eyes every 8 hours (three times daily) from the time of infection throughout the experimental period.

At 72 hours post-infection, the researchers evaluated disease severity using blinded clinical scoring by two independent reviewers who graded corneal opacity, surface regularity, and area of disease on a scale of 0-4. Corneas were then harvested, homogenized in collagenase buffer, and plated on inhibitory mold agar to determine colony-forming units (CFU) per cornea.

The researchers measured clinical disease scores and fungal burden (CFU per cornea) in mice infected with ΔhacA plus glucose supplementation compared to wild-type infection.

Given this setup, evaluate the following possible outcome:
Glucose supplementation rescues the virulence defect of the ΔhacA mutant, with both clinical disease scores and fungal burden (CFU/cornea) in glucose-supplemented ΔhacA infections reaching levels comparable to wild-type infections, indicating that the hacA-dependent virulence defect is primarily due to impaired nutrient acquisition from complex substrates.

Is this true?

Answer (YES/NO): NO